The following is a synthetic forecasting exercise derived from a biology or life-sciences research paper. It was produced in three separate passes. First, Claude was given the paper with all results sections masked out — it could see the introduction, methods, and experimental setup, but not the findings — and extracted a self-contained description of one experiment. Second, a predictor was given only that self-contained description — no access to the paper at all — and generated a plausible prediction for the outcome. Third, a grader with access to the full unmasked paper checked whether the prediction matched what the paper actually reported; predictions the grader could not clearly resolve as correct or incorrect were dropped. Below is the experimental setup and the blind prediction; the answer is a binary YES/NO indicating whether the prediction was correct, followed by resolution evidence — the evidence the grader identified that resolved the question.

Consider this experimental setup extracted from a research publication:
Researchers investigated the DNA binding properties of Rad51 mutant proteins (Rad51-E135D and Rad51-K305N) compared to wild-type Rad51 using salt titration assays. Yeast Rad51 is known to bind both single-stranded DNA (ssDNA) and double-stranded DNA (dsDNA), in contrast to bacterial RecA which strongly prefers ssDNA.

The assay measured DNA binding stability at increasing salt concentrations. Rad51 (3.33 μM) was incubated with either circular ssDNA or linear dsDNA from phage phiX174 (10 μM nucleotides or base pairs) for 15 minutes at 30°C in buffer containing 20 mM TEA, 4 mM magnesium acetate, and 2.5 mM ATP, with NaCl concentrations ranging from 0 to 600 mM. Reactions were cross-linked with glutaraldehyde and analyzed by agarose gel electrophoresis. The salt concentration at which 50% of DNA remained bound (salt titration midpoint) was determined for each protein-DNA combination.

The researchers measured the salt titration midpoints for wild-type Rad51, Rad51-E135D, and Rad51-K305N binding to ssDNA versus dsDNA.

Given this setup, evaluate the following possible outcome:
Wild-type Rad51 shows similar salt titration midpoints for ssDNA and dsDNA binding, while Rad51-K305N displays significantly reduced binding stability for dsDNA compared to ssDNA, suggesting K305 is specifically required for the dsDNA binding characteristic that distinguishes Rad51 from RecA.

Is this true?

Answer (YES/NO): NO